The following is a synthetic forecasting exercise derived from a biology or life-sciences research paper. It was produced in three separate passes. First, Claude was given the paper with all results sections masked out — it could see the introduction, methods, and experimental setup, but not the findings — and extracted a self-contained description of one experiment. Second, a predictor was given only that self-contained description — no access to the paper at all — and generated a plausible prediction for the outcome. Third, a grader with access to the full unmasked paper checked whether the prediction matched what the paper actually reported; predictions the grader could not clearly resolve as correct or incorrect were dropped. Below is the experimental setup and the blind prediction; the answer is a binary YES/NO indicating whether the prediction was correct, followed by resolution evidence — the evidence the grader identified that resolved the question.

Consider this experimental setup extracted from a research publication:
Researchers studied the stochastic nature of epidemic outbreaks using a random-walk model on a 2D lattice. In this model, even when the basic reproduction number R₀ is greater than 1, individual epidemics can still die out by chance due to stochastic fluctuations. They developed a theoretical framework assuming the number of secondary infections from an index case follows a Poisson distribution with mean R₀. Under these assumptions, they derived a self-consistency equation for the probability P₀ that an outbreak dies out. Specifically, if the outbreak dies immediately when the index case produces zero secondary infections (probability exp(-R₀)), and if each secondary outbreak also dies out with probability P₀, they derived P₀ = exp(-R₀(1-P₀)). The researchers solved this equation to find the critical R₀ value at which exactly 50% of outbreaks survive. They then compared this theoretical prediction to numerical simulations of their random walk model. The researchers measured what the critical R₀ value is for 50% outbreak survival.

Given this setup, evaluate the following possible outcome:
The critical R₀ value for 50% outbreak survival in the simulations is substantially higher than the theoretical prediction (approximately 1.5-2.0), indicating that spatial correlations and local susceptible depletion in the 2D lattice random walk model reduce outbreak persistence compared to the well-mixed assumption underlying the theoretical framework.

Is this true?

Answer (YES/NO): NO